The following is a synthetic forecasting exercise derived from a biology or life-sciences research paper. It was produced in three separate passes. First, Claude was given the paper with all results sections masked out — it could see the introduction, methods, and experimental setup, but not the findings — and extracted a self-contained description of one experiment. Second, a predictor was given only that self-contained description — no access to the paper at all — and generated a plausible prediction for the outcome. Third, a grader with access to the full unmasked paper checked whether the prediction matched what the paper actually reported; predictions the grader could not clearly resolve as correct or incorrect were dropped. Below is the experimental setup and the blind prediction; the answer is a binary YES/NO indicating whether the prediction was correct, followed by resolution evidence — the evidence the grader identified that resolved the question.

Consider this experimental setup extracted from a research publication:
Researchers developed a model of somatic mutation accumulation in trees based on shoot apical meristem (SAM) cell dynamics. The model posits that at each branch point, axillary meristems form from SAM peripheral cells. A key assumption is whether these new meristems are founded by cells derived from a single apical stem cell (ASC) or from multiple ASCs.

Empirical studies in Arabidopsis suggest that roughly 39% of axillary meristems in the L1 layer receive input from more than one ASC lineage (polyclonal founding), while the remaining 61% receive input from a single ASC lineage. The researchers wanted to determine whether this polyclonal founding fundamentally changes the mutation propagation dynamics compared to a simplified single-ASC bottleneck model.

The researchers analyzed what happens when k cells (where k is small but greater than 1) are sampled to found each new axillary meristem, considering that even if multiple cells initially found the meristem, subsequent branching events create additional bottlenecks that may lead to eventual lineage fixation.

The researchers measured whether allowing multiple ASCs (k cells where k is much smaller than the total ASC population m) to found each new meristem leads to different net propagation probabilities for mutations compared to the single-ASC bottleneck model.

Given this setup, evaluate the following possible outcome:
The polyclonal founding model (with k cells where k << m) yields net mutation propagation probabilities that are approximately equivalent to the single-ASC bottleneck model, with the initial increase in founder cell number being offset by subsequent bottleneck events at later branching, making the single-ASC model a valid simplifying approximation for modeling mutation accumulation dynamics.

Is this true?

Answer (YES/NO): YES